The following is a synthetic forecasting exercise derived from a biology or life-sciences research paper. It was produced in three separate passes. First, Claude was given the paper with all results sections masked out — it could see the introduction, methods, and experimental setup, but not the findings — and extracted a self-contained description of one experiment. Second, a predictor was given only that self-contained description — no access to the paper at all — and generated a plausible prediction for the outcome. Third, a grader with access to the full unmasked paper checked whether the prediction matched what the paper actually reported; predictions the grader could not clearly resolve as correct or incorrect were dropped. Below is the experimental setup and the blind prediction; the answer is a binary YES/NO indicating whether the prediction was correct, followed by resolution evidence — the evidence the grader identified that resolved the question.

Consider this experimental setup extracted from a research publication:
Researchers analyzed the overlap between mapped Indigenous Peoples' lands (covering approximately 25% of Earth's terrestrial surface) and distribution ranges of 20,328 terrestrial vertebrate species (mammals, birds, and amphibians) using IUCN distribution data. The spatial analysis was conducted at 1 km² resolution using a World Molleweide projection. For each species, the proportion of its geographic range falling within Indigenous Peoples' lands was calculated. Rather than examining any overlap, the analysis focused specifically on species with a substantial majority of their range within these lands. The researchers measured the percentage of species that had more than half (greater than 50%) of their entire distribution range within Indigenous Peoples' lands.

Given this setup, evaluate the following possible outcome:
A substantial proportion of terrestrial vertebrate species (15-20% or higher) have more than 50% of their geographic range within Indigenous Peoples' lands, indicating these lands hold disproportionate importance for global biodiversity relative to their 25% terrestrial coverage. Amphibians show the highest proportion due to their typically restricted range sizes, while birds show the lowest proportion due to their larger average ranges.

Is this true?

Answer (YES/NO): YES